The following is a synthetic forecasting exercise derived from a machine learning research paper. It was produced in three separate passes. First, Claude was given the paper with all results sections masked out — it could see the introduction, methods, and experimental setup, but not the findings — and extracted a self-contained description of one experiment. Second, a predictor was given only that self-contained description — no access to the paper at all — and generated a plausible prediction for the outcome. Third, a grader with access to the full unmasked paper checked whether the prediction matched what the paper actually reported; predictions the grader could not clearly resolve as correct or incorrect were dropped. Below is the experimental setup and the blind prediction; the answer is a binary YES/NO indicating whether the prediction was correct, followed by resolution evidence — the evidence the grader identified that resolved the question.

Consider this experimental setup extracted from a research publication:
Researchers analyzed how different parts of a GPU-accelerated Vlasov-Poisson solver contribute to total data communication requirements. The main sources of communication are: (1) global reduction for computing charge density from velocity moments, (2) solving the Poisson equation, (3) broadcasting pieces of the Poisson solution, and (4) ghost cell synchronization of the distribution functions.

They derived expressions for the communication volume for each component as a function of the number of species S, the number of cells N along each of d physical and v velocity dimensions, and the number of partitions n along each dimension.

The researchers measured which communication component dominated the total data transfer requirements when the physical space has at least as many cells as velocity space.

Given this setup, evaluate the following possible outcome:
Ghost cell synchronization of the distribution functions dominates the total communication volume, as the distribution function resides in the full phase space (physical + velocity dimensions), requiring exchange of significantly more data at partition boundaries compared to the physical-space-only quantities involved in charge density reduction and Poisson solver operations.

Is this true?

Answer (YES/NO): YES